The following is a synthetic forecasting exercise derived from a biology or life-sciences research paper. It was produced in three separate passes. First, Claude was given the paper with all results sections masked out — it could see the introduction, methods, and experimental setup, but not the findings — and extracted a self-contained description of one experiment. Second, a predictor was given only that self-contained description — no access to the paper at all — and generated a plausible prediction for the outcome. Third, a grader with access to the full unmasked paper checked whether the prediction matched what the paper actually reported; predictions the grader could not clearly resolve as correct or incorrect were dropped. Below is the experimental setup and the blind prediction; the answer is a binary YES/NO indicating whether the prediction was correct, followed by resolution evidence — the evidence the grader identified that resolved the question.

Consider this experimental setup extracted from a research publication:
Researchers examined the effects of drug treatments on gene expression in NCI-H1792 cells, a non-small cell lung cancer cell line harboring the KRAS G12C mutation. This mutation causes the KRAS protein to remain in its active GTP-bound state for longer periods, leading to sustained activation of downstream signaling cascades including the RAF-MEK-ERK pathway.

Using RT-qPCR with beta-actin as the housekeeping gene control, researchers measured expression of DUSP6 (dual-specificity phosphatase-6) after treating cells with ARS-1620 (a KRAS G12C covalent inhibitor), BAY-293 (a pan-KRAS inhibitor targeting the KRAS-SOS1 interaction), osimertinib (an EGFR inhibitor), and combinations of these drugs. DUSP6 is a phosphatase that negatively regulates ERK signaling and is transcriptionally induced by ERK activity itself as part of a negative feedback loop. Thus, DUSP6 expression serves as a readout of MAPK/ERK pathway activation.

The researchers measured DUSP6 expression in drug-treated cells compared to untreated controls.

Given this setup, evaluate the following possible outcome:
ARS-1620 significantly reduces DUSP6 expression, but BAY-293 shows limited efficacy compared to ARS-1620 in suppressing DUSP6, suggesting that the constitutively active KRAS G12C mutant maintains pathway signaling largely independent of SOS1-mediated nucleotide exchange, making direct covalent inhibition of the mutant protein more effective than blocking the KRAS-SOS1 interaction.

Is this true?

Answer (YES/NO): NO